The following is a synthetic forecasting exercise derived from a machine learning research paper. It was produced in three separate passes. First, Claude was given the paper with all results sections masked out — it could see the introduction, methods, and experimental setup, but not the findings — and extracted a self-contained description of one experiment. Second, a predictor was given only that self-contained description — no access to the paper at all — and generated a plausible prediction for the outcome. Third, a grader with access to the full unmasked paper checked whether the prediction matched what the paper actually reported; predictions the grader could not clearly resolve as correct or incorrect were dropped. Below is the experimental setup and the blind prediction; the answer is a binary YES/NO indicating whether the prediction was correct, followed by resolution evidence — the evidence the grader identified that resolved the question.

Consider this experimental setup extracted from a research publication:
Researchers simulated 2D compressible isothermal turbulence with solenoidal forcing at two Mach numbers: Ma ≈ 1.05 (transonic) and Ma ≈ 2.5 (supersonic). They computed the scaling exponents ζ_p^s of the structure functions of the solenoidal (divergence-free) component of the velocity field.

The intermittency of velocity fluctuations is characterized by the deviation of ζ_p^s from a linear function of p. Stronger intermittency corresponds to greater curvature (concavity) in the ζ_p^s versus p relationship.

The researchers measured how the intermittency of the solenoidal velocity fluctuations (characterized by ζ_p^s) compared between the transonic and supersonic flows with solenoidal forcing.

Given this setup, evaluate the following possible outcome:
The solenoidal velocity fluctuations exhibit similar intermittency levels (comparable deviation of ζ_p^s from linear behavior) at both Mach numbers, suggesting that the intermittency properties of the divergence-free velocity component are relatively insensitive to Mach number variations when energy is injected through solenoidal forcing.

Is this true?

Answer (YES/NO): NO